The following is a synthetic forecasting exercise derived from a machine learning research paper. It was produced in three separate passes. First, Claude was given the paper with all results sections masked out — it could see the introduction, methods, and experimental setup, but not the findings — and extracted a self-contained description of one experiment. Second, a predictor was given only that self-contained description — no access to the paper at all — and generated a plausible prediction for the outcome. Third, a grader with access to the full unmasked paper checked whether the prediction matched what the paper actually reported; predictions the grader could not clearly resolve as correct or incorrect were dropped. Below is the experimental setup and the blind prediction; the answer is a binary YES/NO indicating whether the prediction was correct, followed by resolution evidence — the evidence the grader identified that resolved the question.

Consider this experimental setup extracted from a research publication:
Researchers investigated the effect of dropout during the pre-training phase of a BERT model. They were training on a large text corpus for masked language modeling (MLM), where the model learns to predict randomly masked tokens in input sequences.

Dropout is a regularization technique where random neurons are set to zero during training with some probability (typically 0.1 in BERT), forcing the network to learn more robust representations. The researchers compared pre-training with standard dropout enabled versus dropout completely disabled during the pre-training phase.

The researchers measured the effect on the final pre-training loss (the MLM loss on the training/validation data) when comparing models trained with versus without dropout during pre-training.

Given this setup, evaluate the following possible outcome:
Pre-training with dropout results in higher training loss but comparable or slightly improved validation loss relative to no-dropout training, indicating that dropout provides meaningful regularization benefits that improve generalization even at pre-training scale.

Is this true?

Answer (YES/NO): NO